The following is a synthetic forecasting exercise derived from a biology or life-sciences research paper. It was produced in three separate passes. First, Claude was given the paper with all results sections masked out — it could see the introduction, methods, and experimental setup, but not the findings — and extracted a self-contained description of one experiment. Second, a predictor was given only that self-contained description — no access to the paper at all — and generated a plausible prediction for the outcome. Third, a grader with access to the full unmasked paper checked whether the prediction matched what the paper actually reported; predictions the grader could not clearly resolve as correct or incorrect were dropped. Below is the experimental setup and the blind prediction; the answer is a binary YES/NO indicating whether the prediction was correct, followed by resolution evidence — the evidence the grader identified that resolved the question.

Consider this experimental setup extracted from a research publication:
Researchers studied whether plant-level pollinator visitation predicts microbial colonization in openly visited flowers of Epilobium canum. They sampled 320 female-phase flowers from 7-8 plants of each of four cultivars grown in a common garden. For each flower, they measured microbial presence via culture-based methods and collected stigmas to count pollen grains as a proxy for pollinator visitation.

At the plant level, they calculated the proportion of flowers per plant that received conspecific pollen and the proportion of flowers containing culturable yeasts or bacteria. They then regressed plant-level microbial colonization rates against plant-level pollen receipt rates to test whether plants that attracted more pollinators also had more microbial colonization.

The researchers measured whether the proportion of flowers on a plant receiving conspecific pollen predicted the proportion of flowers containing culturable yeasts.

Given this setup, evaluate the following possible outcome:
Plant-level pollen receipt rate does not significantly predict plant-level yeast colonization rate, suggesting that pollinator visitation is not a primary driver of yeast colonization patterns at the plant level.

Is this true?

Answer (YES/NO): YES